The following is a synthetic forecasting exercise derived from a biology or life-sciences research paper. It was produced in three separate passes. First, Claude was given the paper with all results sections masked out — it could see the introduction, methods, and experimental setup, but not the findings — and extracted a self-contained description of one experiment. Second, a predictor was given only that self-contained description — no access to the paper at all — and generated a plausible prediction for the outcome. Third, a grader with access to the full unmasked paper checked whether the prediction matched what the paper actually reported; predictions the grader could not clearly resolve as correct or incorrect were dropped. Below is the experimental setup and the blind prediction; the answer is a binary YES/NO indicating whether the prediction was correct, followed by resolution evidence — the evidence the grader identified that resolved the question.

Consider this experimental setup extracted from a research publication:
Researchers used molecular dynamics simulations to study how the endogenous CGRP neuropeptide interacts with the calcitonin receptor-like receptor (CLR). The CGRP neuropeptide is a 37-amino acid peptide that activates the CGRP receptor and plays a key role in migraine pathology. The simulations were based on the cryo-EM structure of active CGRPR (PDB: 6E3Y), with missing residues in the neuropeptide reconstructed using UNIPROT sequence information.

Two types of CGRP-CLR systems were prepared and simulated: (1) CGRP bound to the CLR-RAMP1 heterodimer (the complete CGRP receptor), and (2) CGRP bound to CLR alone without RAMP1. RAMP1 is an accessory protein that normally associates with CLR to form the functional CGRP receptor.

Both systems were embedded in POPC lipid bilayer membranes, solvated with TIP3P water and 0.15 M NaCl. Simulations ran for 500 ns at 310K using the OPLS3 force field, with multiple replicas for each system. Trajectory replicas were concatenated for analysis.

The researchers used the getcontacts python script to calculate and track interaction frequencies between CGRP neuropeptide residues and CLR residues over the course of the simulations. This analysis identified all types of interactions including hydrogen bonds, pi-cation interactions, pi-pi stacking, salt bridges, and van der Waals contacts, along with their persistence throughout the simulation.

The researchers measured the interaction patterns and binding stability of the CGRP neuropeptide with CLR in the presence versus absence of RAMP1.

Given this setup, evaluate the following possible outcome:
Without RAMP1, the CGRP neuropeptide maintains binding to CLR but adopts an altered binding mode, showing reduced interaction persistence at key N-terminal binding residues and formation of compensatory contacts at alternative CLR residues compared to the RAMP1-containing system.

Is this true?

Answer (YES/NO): NO